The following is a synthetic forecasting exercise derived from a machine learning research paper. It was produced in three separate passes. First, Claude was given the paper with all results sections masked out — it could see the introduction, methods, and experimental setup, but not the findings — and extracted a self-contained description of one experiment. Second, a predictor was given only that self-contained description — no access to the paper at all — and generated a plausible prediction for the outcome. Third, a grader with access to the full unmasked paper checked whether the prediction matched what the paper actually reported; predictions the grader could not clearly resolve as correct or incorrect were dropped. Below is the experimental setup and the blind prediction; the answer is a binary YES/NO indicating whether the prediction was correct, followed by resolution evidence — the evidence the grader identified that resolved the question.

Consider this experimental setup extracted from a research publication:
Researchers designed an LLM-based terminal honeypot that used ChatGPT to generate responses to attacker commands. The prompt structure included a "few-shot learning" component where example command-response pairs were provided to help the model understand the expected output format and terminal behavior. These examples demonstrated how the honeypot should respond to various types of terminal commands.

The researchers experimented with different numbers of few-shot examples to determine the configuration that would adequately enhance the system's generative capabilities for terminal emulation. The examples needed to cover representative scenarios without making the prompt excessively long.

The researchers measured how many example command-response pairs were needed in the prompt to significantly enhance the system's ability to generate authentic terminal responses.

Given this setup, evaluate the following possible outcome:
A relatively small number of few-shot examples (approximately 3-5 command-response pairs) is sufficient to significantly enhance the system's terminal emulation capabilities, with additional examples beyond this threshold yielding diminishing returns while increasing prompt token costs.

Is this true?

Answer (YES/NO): YES